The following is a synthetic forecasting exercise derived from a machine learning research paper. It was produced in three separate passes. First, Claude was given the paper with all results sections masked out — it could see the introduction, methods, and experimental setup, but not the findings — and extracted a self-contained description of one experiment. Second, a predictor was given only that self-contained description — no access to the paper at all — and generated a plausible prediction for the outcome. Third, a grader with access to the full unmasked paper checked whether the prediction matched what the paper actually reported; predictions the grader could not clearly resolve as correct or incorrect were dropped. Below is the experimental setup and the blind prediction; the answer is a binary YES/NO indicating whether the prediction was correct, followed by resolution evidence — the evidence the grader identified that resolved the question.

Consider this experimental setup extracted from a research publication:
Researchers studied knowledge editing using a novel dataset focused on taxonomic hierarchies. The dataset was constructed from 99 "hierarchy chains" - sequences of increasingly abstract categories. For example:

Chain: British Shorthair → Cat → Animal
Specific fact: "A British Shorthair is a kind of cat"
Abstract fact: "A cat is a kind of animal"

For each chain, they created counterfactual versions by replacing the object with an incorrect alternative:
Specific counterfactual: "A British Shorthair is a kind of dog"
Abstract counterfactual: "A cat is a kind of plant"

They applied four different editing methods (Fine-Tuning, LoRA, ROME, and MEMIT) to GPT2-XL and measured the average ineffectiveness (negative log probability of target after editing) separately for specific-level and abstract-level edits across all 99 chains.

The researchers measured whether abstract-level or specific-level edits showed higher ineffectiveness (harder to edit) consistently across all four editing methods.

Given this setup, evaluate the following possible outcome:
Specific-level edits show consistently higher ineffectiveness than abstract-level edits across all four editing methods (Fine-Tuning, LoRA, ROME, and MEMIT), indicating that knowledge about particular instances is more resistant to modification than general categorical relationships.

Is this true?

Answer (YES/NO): NO